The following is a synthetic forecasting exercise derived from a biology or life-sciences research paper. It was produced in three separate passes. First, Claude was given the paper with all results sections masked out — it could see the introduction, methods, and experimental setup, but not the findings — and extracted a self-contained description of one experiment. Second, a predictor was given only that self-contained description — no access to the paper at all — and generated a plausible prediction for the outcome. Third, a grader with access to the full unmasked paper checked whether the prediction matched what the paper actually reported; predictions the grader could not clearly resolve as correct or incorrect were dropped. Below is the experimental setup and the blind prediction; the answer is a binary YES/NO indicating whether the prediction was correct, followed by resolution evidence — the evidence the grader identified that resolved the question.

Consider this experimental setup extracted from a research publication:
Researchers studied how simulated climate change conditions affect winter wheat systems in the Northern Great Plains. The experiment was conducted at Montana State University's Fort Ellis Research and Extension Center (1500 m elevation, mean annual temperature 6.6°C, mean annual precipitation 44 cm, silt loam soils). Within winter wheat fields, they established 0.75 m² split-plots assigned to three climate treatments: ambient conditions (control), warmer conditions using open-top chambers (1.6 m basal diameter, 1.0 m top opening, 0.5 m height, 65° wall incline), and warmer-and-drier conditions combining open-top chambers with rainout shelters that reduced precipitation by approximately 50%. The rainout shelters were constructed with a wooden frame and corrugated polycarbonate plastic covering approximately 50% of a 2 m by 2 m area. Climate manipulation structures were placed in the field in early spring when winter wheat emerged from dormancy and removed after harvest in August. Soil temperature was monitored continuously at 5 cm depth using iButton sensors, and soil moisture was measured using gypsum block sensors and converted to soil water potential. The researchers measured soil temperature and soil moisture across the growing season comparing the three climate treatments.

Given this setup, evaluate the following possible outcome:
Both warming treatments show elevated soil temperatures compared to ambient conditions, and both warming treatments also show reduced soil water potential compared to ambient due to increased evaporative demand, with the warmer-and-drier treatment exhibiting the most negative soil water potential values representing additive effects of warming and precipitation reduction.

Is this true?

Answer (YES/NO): NO